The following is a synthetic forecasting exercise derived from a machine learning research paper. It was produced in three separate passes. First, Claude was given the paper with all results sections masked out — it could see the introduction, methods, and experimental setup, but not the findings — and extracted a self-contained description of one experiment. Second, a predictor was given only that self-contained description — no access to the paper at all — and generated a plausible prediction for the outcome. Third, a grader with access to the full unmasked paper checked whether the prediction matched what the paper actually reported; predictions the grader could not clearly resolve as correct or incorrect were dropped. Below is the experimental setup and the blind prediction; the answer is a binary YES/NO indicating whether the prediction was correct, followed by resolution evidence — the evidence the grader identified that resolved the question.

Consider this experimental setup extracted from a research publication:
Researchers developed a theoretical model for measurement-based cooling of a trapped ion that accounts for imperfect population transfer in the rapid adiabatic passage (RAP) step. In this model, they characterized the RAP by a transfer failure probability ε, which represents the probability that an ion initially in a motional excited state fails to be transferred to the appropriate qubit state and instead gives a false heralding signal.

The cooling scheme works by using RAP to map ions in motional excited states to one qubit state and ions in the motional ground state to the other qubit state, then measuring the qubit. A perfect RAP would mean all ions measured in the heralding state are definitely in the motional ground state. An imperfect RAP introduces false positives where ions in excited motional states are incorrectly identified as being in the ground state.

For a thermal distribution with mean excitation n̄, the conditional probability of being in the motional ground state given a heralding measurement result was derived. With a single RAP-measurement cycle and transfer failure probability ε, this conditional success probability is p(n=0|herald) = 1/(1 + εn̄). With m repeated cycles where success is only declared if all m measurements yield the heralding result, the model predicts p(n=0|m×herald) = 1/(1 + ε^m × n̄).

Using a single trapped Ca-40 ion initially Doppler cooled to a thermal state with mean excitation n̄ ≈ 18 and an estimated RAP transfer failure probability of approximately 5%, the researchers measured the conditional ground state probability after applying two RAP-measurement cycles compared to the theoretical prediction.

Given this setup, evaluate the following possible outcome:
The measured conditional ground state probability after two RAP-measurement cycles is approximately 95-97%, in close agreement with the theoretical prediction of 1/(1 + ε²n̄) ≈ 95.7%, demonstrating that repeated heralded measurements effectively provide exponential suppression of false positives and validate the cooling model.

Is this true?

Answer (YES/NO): NO